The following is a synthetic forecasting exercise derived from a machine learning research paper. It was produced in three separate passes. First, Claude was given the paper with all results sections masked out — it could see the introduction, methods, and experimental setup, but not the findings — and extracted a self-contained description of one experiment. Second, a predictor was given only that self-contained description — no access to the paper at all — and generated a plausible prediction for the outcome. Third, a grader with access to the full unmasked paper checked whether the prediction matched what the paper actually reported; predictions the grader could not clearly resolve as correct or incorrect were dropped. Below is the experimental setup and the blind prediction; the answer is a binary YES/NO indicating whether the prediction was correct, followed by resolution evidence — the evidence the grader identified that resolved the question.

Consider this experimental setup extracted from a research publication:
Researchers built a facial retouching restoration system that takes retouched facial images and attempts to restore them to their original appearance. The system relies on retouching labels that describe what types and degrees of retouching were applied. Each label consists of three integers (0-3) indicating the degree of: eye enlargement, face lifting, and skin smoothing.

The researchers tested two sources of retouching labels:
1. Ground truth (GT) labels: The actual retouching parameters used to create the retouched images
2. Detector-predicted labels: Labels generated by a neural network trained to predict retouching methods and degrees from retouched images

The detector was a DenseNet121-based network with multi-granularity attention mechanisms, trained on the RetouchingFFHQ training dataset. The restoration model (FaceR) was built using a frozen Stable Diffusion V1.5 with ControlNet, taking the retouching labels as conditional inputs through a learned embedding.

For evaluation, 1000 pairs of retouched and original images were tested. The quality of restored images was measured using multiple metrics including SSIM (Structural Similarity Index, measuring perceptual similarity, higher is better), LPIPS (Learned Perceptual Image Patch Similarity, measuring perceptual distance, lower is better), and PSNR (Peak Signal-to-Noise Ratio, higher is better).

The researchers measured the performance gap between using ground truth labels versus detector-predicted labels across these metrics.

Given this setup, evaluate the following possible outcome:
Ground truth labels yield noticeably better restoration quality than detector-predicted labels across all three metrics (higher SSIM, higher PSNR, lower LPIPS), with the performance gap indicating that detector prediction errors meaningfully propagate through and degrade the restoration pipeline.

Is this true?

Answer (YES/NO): NO